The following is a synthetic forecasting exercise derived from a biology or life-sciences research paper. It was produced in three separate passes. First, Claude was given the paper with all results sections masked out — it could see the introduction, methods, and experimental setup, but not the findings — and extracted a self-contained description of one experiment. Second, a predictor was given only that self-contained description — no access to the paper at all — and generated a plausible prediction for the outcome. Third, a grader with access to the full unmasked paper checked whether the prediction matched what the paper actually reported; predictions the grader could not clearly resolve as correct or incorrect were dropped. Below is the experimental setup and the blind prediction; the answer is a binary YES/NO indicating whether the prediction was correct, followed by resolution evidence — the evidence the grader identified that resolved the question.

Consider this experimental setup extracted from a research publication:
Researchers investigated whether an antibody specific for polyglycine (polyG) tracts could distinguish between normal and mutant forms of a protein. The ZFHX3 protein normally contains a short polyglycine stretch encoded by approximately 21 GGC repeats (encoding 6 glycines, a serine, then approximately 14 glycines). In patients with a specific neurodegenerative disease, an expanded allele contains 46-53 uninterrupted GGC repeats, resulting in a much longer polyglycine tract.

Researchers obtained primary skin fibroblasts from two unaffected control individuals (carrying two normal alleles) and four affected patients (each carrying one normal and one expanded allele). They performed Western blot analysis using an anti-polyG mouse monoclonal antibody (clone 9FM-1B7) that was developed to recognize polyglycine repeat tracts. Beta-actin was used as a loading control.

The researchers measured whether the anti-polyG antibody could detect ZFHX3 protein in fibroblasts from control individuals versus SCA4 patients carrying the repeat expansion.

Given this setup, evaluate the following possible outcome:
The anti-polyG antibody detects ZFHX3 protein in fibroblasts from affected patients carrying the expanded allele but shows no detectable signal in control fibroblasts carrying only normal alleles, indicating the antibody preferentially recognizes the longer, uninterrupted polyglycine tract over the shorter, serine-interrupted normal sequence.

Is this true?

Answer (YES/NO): YES